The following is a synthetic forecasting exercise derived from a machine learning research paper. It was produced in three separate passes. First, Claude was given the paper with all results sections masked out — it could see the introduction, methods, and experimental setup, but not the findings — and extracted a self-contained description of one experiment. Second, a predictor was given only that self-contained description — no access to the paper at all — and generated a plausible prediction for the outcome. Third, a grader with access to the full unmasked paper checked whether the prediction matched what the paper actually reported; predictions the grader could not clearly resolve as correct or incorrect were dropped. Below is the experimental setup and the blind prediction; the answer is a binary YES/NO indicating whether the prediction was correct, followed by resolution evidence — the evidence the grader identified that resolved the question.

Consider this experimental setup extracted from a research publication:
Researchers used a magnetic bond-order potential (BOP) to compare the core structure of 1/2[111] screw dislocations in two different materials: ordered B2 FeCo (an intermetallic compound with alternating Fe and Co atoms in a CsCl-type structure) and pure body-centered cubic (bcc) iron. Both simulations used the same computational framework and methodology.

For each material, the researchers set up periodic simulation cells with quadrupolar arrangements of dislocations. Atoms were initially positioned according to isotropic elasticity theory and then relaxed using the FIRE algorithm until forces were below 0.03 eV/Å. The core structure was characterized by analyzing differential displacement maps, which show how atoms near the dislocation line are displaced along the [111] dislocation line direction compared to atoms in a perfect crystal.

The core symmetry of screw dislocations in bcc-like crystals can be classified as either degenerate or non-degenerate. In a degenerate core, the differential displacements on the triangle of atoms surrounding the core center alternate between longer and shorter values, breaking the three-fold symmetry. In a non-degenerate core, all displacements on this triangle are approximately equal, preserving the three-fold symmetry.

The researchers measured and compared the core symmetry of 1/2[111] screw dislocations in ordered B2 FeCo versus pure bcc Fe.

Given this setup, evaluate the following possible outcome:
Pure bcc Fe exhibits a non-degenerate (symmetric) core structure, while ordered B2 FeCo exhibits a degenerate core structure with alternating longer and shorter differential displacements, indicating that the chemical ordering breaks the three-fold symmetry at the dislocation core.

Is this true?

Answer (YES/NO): YES